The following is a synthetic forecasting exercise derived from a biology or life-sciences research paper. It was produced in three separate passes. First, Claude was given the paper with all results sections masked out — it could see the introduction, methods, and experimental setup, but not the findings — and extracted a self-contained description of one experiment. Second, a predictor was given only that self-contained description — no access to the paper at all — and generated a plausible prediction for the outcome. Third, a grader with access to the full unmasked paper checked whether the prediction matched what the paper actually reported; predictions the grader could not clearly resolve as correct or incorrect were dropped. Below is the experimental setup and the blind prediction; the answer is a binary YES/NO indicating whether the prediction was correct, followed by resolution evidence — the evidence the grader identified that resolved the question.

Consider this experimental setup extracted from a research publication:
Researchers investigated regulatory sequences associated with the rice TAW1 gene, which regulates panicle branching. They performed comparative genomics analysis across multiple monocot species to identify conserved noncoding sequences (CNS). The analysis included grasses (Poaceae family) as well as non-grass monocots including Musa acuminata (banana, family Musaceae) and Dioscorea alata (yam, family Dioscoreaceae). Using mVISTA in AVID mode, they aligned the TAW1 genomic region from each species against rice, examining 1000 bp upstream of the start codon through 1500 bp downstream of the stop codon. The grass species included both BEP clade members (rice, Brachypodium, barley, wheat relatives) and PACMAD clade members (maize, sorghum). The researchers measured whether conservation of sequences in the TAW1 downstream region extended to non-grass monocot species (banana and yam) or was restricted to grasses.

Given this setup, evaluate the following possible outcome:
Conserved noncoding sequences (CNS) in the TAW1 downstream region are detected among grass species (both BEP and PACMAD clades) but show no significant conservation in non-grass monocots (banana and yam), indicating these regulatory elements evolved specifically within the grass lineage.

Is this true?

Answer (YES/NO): YES